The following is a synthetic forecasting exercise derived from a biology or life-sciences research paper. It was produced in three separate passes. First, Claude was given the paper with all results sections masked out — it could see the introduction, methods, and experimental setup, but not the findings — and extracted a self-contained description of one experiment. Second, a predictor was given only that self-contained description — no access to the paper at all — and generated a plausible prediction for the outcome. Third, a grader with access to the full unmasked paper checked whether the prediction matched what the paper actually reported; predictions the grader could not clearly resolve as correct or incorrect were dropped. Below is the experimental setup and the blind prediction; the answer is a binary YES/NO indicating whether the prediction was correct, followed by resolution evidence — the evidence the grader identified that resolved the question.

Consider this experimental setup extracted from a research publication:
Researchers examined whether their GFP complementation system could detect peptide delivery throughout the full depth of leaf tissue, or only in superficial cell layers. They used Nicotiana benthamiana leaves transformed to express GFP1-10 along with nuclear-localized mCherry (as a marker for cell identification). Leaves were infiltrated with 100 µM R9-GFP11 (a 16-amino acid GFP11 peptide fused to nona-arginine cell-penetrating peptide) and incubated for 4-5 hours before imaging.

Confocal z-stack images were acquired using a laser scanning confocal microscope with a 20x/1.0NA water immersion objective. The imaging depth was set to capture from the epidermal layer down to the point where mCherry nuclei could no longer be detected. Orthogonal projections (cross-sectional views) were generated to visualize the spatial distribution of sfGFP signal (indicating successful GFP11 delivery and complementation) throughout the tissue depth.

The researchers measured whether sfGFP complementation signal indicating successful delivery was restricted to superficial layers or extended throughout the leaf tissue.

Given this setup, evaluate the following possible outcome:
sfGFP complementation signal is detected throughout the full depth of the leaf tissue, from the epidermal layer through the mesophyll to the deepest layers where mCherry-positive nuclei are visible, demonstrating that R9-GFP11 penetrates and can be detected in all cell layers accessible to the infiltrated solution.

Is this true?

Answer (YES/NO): YES